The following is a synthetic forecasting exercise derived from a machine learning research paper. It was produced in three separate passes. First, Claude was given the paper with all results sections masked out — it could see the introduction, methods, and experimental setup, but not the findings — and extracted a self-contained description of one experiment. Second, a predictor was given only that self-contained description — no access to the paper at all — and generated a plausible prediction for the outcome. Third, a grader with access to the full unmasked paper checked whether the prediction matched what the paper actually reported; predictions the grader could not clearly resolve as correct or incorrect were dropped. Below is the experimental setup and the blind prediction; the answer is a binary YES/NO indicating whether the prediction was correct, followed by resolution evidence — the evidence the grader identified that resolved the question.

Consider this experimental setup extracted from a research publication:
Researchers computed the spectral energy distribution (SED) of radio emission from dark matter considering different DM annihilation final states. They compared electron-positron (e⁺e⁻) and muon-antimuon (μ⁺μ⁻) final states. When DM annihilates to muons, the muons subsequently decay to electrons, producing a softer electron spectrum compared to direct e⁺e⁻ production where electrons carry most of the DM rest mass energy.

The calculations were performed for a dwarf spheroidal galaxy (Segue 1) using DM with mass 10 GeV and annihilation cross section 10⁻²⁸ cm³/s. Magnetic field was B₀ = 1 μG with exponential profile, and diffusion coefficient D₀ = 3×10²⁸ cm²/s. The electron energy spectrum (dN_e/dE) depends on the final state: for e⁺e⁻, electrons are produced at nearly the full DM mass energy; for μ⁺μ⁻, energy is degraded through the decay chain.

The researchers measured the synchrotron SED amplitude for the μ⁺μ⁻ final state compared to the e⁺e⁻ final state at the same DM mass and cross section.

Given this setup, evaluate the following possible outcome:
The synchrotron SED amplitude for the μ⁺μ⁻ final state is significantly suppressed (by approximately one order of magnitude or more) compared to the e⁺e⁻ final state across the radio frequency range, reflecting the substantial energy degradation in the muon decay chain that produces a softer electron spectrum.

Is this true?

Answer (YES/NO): NO